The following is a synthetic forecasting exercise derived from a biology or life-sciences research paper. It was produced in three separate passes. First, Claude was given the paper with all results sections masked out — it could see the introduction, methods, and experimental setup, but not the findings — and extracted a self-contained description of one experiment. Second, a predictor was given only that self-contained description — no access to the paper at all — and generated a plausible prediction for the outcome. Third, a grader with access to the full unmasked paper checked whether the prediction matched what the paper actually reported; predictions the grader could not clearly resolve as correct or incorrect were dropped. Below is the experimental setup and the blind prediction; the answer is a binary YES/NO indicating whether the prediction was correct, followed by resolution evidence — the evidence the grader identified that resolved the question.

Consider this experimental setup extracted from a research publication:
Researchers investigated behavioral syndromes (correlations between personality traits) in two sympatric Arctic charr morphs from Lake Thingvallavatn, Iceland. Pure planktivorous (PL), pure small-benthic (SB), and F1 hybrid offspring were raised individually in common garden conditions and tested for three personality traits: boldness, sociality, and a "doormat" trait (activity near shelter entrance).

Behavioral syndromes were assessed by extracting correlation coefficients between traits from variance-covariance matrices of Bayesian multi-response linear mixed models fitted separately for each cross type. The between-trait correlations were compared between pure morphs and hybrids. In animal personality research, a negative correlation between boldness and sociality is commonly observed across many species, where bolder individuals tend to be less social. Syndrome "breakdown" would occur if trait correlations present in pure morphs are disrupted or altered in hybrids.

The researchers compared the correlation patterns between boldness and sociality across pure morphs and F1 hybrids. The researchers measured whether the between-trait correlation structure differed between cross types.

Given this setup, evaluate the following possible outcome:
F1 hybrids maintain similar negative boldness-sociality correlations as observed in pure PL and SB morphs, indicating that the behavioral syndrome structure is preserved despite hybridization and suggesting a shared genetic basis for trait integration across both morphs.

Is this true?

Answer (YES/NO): NO